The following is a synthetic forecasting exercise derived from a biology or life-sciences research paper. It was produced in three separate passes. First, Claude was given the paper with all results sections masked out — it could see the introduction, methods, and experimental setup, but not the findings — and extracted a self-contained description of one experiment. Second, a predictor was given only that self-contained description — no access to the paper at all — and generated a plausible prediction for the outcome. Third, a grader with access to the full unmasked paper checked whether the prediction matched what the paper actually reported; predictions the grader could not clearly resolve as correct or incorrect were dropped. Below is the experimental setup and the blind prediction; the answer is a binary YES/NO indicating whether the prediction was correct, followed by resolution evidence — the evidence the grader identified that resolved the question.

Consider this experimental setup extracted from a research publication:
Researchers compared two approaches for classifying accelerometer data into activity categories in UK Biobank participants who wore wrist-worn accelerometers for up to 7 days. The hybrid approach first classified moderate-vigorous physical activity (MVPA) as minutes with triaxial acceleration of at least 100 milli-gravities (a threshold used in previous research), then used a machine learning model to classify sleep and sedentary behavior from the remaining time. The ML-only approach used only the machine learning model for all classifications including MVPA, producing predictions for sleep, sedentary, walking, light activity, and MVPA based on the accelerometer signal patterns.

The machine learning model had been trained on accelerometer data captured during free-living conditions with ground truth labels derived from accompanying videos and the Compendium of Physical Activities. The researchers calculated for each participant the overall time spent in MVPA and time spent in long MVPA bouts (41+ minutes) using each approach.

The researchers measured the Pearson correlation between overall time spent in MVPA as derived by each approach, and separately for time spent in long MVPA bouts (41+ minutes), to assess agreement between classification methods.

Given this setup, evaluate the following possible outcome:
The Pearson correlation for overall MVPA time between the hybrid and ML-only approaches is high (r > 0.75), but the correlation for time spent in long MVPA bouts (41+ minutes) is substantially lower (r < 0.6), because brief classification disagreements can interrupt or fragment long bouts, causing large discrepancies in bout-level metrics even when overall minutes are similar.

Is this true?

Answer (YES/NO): NO